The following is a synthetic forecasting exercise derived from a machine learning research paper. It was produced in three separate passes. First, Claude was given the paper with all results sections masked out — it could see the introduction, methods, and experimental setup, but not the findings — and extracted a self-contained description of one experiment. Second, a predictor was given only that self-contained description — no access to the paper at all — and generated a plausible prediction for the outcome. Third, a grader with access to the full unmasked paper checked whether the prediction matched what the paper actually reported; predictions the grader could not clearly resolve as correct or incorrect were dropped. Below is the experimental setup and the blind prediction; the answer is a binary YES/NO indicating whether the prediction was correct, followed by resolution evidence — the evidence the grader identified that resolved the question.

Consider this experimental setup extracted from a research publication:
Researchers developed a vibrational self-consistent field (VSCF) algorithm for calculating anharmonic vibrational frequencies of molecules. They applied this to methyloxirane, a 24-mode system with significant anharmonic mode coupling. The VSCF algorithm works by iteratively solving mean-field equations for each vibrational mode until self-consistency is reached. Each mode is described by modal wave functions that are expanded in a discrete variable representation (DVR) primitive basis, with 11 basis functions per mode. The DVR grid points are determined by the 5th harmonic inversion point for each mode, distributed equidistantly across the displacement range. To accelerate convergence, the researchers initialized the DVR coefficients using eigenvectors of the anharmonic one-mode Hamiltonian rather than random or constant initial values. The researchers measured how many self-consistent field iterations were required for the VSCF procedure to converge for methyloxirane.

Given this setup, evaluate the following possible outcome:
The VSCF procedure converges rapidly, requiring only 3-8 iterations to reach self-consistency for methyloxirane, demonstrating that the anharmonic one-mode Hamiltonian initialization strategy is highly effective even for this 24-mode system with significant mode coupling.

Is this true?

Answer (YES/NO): NO